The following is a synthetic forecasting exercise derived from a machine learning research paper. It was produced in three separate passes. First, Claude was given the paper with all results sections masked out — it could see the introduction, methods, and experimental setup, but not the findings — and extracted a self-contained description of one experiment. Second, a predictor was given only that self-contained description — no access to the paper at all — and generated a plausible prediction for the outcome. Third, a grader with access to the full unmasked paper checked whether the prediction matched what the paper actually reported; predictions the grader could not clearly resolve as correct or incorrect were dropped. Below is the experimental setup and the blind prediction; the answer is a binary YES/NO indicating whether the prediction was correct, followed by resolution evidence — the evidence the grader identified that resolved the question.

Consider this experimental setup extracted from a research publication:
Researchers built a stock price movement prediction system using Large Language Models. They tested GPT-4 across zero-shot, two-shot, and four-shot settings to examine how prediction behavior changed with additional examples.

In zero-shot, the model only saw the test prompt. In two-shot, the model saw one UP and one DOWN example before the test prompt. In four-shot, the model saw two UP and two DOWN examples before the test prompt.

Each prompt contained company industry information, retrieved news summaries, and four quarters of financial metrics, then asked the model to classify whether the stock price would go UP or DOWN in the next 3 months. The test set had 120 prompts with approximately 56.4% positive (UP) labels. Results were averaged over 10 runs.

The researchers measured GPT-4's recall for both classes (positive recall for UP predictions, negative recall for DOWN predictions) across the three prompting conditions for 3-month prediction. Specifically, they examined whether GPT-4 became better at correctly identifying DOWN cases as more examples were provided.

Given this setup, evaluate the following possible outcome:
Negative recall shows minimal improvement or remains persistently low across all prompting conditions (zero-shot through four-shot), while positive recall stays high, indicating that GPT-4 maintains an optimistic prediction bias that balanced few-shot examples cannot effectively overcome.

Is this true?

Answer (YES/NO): NO